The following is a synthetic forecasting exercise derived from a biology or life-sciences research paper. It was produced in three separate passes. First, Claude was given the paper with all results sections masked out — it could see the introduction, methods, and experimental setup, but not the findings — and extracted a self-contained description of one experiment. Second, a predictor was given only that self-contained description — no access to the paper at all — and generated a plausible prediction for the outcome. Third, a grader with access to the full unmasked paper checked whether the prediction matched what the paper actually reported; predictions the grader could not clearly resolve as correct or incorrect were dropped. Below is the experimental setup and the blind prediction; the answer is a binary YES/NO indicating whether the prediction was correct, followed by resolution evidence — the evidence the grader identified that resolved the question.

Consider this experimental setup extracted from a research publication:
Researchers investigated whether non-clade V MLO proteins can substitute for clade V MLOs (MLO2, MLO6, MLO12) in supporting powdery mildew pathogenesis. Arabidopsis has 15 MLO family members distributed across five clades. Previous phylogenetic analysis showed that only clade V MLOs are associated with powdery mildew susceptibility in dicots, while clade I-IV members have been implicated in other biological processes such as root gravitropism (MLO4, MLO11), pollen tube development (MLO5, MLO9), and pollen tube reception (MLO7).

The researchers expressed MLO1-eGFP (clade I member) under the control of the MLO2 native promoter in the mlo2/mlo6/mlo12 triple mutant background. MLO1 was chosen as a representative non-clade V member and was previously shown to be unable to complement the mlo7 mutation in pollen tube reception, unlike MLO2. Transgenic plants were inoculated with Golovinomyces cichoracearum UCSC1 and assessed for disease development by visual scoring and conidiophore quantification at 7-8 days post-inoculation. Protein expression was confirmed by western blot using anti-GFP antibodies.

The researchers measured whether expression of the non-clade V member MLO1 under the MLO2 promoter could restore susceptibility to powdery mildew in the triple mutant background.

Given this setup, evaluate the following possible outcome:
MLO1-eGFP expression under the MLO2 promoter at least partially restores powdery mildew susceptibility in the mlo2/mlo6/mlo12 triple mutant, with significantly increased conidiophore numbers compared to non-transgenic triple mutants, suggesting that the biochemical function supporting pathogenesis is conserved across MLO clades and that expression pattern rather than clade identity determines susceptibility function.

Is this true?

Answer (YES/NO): NO